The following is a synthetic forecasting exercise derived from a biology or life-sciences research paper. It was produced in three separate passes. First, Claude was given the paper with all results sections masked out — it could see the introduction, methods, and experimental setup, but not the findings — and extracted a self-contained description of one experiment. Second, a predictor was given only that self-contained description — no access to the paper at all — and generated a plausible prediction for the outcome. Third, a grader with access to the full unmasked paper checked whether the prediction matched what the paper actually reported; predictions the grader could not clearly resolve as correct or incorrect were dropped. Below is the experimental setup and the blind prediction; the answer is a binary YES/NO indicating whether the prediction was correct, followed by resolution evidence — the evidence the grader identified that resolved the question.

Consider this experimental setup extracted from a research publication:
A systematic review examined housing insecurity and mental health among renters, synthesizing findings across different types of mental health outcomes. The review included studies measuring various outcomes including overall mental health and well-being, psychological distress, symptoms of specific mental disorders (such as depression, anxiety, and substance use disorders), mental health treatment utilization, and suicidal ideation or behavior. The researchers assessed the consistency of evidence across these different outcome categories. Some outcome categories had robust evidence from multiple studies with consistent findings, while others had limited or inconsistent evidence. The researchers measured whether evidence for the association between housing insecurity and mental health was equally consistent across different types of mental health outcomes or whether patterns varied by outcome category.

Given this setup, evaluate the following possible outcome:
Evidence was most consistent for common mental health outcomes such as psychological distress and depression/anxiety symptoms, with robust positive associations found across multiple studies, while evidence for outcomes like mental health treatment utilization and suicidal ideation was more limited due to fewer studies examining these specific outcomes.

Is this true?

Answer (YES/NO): NO